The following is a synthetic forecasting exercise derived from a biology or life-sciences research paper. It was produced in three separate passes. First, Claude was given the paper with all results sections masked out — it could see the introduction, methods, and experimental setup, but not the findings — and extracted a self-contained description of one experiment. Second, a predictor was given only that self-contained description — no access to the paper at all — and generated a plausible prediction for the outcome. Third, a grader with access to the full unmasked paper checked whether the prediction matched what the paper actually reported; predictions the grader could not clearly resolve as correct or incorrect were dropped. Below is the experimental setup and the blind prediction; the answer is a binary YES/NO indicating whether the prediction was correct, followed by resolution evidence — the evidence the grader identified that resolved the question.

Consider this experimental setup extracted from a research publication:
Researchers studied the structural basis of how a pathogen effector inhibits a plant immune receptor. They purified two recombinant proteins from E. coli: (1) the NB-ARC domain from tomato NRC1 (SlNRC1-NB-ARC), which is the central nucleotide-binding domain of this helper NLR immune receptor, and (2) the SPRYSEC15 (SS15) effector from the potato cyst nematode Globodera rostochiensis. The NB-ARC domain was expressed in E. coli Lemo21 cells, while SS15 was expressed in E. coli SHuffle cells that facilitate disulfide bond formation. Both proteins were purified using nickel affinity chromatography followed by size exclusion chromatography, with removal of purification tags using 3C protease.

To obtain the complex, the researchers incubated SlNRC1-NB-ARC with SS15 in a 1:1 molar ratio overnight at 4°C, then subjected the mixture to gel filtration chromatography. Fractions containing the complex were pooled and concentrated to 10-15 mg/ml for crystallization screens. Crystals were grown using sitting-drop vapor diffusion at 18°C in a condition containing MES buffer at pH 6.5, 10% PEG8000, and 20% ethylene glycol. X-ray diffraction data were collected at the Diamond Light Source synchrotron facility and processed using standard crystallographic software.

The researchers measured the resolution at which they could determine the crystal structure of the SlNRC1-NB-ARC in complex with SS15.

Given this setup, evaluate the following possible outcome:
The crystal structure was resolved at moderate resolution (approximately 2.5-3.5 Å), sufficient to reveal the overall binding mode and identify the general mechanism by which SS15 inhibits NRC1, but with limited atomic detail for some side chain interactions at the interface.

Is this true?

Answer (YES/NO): NO